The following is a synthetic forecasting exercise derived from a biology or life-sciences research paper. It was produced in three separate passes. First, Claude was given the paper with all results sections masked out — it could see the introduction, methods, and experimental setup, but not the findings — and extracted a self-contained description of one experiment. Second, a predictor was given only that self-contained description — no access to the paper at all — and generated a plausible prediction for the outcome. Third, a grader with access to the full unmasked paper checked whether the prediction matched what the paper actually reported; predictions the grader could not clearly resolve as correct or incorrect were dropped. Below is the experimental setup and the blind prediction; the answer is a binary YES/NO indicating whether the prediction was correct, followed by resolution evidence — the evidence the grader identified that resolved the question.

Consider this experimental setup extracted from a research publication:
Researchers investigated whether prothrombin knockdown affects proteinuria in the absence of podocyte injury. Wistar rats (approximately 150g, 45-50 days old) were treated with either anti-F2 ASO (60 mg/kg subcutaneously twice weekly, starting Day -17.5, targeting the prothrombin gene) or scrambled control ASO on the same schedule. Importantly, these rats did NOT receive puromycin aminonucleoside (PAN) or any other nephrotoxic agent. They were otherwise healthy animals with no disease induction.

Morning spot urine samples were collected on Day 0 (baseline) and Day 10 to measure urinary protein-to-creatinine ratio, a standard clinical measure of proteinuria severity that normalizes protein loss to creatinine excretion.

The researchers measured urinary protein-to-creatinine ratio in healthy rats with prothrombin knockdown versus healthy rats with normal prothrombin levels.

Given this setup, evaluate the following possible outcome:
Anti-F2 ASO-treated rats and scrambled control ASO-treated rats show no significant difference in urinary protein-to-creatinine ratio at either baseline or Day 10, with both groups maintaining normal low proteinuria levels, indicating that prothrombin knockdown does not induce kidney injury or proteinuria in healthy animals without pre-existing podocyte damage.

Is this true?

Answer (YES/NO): YES